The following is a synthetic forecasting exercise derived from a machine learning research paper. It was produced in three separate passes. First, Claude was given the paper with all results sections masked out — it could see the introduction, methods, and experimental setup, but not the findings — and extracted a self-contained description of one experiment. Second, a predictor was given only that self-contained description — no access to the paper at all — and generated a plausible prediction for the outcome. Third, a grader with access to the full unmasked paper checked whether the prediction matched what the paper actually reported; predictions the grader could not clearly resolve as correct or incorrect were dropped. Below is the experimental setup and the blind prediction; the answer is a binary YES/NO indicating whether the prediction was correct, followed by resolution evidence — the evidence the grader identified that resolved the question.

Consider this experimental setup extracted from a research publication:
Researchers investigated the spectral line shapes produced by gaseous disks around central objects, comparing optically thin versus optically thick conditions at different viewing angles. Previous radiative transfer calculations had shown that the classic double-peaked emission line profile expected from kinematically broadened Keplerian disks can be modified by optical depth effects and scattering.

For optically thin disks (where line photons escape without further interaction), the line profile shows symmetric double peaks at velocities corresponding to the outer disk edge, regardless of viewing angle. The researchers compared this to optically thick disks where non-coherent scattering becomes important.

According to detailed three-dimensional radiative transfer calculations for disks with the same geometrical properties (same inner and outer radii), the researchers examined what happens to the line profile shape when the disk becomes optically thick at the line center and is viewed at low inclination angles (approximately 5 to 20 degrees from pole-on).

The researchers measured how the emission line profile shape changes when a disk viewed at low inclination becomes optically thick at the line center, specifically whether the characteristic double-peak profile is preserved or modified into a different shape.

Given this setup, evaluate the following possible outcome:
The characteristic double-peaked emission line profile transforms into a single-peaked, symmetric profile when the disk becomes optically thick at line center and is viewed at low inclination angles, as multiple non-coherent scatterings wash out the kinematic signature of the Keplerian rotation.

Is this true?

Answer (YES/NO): NO